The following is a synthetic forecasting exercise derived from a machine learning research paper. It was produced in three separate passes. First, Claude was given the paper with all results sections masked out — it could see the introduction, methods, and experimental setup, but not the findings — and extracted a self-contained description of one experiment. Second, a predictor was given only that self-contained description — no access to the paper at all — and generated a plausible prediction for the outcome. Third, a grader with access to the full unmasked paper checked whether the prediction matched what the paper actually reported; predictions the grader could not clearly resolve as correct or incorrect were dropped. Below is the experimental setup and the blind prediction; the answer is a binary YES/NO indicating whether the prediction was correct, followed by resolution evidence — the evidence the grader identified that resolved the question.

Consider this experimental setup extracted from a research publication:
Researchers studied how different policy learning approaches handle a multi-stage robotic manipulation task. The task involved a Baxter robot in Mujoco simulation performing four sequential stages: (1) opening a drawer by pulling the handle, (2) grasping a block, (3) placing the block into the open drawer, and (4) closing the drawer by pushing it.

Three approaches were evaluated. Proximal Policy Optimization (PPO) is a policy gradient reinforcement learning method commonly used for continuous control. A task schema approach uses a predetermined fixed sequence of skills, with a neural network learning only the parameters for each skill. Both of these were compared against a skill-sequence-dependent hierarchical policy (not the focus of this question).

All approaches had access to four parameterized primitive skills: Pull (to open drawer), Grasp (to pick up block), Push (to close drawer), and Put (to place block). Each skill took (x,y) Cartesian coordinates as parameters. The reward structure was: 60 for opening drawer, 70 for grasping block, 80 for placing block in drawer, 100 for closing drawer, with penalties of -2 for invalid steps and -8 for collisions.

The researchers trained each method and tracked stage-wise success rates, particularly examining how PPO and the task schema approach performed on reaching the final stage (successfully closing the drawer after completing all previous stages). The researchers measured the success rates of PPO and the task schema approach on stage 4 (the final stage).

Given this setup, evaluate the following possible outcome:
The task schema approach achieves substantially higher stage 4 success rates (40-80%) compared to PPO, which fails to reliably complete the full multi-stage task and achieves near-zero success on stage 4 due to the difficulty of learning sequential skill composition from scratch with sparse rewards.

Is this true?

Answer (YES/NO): NO